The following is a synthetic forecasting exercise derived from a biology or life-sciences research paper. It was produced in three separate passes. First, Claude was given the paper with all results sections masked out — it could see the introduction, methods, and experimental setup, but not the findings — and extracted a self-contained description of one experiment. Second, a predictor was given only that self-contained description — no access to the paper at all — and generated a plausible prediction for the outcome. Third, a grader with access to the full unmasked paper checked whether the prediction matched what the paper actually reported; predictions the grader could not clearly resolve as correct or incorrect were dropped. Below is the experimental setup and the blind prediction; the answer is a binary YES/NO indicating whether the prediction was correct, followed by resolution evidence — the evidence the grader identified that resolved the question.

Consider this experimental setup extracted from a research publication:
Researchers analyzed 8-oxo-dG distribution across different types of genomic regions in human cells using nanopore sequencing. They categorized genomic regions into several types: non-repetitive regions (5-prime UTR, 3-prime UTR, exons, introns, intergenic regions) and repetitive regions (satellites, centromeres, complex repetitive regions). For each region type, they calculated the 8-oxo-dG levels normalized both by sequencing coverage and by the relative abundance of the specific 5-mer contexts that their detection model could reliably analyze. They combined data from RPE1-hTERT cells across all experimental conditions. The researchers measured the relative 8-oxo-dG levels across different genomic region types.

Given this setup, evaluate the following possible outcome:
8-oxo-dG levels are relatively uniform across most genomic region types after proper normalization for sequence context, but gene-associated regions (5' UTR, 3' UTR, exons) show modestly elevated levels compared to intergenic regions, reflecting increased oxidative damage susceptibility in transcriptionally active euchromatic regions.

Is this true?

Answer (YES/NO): NO